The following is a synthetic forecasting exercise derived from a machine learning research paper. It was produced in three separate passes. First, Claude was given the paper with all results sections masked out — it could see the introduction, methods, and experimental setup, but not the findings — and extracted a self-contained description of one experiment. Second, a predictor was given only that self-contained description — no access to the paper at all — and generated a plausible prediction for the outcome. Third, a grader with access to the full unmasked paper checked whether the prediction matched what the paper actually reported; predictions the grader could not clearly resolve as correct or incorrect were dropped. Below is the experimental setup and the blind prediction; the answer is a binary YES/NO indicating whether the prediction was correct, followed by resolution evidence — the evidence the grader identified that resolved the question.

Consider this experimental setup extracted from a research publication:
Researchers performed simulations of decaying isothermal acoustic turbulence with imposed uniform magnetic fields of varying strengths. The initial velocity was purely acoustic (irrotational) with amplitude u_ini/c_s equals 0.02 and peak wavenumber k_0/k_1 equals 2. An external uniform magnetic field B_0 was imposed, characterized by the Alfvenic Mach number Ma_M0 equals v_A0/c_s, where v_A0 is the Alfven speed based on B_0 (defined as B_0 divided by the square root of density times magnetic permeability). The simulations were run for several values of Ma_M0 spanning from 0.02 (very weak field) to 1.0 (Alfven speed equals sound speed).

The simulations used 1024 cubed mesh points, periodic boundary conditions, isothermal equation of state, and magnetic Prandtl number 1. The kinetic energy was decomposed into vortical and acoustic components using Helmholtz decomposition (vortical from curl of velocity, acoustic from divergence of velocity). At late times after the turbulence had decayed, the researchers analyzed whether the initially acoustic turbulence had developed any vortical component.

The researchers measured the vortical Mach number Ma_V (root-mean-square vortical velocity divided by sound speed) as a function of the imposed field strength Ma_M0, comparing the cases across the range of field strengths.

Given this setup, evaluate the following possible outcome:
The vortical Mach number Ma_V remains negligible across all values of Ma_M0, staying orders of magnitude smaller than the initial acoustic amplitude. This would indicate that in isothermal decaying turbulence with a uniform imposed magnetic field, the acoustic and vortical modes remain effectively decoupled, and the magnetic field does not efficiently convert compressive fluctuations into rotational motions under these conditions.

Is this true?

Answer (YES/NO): NO